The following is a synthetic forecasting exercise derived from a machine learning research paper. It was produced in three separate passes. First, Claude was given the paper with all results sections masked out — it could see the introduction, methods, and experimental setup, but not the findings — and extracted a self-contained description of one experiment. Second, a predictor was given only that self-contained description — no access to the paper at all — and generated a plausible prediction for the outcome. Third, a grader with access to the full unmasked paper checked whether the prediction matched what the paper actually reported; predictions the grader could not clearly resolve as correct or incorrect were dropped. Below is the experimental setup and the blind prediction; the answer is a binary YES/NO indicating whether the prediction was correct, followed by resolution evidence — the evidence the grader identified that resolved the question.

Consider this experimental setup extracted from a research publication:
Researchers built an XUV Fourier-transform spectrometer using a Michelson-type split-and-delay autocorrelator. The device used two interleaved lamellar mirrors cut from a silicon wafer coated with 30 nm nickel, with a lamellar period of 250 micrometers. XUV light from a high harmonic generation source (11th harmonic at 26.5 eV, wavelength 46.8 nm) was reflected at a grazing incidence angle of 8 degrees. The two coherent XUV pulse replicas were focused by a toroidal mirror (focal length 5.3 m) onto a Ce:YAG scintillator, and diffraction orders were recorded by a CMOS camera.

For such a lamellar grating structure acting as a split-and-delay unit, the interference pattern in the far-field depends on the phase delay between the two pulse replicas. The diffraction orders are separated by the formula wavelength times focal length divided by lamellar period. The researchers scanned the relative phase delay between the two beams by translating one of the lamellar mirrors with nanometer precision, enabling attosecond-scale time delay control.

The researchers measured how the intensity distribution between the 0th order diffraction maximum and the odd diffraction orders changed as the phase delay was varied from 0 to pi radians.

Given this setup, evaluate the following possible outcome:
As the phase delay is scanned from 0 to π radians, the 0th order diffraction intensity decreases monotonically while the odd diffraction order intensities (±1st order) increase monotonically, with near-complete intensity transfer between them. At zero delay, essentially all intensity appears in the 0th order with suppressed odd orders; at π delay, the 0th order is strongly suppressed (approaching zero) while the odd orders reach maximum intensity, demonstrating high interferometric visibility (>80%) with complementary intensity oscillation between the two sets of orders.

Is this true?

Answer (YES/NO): YES